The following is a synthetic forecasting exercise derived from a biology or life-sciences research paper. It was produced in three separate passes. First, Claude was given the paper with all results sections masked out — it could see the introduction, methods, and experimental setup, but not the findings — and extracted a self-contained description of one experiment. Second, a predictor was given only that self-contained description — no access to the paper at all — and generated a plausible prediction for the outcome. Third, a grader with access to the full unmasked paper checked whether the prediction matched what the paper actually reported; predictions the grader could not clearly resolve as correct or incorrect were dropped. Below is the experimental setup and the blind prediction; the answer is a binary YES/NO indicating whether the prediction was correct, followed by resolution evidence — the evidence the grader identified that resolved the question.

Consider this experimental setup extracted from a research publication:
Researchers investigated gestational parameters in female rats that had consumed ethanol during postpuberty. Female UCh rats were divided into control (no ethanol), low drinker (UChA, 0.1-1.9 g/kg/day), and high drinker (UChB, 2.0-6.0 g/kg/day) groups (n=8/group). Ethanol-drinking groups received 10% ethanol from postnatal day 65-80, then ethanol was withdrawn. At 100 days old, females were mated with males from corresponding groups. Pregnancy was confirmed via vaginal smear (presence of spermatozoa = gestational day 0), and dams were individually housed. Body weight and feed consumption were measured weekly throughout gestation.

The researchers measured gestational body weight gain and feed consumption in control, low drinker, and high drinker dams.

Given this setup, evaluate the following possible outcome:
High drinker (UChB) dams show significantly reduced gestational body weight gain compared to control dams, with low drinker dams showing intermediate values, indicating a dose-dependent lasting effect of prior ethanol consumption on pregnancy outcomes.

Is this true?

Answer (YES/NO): NO